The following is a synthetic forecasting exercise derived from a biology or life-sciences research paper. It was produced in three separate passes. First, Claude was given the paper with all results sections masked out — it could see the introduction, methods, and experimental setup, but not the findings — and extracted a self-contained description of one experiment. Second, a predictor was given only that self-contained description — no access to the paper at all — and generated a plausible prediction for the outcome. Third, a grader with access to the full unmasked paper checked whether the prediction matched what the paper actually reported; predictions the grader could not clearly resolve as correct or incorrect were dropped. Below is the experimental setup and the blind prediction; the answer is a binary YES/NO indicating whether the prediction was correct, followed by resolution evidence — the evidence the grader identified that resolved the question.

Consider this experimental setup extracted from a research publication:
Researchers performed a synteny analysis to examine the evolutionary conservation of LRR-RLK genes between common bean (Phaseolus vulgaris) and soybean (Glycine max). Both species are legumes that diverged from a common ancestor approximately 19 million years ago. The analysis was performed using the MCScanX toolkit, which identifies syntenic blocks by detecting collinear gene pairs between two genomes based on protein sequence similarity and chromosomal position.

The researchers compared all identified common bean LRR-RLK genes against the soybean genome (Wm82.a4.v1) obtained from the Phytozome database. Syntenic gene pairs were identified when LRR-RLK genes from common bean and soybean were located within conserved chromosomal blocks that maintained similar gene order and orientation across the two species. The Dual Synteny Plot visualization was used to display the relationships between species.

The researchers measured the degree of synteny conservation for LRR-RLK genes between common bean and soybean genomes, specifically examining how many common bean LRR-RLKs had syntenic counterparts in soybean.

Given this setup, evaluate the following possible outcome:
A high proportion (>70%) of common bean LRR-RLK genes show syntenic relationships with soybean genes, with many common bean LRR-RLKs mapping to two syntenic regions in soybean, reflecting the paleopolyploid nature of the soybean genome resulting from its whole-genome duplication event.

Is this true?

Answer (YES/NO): YES